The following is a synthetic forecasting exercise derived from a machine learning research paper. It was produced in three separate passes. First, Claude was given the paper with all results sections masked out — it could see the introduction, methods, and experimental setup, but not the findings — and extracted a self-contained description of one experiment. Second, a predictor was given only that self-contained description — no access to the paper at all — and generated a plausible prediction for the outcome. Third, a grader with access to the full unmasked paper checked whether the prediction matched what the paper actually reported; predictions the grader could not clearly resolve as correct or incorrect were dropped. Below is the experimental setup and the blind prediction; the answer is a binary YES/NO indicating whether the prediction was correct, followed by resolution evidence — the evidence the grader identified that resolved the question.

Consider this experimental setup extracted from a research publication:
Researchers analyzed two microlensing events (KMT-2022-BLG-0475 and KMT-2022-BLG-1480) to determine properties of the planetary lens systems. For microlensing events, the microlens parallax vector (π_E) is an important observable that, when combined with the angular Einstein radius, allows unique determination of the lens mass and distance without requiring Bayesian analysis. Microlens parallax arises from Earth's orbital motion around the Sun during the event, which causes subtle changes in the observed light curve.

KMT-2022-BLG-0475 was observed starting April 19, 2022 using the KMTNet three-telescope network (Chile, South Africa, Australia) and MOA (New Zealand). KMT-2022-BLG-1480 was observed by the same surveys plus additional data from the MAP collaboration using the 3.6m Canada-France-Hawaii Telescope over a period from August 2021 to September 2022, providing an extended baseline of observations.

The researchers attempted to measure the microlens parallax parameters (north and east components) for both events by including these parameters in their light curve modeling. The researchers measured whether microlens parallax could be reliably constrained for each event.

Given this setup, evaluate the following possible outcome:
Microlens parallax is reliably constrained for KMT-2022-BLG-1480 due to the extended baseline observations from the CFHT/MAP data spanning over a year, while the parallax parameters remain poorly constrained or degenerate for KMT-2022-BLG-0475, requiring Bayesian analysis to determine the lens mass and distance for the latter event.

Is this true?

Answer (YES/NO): NO